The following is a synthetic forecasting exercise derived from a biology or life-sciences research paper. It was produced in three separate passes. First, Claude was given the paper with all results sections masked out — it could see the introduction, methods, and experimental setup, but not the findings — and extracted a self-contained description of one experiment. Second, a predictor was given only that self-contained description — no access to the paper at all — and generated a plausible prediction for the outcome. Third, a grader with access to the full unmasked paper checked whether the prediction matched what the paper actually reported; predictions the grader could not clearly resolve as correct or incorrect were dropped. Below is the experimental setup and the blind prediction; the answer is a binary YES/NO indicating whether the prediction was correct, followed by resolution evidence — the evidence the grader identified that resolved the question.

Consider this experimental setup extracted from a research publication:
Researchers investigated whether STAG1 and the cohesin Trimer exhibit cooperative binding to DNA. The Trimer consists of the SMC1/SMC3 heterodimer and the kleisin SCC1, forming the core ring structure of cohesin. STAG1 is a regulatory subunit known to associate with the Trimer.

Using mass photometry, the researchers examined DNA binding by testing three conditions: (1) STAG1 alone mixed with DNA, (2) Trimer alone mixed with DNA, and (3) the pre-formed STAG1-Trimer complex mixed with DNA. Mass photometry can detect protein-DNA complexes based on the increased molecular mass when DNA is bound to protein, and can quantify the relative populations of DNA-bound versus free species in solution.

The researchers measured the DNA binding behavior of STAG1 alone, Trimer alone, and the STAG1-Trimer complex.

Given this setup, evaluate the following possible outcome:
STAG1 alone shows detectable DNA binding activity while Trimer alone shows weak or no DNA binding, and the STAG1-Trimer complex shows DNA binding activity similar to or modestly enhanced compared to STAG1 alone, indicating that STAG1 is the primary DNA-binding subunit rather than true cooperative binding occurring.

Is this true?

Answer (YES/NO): NO